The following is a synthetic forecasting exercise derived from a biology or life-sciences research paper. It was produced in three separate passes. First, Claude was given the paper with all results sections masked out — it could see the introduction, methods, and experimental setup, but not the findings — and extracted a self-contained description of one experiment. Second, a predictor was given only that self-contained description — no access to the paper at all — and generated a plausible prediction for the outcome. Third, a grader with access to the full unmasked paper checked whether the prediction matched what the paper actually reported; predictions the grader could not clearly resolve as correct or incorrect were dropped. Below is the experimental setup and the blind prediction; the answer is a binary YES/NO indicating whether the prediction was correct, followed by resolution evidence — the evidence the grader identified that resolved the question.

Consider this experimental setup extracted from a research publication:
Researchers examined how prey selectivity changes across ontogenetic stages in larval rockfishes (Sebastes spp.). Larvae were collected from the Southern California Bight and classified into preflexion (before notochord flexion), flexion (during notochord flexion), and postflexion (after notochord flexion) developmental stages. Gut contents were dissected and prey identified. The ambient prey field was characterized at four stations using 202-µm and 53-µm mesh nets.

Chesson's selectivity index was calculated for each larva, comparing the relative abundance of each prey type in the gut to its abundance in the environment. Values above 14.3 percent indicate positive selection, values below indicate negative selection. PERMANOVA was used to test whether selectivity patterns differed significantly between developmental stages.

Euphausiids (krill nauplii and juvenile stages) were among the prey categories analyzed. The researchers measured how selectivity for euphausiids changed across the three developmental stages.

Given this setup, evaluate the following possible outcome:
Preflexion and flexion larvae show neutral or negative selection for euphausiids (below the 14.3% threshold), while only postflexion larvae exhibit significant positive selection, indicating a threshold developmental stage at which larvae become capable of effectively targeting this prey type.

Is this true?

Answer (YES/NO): NO